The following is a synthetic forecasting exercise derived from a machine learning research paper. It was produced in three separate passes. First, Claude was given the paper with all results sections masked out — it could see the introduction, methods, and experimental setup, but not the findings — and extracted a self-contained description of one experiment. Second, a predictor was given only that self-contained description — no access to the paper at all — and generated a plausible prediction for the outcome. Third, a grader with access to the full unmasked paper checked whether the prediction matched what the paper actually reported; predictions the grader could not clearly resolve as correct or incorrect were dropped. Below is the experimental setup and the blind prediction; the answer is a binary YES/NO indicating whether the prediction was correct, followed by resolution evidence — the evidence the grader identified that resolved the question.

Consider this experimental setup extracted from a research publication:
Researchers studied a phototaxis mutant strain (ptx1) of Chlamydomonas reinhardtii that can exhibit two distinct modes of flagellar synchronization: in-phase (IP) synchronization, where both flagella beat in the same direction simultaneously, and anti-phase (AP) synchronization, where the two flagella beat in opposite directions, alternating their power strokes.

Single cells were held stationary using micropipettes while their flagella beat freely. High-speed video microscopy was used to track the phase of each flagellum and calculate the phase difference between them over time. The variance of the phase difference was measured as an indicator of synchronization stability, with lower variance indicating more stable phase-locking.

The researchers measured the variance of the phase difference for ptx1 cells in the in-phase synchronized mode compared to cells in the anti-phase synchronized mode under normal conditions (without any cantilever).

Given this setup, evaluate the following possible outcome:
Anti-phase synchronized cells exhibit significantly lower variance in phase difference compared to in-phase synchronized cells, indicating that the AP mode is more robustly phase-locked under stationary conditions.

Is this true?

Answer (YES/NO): NO